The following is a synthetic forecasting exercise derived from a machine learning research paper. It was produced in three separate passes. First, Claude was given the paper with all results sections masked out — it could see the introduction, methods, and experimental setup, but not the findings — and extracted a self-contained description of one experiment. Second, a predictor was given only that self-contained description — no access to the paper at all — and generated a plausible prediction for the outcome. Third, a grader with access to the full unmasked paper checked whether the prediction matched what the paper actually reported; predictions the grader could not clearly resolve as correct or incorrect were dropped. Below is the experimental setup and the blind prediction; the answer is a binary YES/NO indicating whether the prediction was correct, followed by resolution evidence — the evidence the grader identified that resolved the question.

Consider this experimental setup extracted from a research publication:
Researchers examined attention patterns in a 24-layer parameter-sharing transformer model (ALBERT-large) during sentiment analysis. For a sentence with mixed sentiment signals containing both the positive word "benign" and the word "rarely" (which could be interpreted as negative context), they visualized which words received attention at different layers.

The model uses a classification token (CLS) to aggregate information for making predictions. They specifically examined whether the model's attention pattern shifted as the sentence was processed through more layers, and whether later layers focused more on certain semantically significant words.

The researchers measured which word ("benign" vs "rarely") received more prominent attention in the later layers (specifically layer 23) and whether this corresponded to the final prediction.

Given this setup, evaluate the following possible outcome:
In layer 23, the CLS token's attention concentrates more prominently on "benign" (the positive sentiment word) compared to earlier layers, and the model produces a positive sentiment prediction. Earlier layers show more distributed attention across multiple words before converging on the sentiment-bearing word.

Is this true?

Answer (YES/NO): NO